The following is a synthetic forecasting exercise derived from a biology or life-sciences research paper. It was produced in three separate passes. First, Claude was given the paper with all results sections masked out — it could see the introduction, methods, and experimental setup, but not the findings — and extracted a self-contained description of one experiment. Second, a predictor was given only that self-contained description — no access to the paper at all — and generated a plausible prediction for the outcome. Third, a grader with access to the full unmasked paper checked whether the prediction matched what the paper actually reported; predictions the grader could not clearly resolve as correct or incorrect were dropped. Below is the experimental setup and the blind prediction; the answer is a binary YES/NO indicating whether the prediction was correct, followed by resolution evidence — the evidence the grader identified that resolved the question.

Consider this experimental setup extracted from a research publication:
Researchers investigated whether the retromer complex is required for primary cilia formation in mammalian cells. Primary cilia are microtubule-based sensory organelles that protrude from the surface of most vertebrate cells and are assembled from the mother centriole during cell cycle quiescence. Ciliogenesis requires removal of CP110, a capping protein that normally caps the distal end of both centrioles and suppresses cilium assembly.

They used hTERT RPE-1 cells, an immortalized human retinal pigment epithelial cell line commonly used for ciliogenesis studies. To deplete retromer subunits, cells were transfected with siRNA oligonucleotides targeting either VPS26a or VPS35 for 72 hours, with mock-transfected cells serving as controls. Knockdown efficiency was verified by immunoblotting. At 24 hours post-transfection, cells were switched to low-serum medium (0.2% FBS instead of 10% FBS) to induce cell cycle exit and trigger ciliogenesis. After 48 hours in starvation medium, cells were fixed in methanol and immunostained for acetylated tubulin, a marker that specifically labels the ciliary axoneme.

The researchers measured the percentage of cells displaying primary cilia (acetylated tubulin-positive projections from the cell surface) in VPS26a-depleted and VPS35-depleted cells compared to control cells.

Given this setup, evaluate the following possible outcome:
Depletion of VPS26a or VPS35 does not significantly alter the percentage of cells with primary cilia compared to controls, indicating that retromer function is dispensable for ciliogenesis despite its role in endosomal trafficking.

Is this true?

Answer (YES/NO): NO